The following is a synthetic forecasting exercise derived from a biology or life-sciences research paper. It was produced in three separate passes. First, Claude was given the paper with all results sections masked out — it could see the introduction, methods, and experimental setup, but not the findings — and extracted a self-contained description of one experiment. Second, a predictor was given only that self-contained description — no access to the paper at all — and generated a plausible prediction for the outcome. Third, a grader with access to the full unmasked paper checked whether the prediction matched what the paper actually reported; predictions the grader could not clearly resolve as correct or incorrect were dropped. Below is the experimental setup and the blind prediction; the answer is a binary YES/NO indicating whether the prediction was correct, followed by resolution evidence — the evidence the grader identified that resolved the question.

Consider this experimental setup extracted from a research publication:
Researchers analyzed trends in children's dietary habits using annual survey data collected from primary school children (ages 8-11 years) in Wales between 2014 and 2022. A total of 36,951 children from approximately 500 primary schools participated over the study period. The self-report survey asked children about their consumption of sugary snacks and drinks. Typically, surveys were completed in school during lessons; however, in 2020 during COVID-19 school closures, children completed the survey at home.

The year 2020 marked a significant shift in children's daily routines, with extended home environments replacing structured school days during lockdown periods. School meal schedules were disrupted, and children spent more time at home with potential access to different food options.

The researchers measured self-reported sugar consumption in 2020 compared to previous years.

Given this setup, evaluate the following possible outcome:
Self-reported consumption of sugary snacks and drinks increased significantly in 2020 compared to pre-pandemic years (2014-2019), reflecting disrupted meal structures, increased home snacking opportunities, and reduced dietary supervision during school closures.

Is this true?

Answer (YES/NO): YES